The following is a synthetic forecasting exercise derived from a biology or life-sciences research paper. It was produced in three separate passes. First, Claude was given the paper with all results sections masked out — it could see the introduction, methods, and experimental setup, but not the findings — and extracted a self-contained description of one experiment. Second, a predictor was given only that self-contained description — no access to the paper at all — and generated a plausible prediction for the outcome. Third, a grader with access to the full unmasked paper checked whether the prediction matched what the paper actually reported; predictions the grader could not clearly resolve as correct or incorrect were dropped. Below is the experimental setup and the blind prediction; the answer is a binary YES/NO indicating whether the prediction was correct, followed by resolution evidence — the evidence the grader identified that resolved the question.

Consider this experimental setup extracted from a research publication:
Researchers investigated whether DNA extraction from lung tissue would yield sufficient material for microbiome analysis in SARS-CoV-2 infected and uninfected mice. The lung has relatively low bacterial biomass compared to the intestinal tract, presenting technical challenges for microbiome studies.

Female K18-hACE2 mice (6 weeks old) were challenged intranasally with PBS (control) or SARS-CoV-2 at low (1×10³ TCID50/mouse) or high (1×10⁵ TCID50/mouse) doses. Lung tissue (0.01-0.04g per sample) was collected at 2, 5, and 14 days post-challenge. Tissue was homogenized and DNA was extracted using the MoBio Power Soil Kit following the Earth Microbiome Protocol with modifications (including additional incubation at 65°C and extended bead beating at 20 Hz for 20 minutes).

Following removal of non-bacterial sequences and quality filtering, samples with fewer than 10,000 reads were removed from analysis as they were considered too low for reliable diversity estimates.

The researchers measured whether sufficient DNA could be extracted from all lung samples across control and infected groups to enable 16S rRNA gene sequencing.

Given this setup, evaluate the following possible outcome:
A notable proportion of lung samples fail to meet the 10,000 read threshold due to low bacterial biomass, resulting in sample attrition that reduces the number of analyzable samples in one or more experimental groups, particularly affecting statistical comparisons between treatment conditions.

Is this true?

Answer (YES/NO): YES